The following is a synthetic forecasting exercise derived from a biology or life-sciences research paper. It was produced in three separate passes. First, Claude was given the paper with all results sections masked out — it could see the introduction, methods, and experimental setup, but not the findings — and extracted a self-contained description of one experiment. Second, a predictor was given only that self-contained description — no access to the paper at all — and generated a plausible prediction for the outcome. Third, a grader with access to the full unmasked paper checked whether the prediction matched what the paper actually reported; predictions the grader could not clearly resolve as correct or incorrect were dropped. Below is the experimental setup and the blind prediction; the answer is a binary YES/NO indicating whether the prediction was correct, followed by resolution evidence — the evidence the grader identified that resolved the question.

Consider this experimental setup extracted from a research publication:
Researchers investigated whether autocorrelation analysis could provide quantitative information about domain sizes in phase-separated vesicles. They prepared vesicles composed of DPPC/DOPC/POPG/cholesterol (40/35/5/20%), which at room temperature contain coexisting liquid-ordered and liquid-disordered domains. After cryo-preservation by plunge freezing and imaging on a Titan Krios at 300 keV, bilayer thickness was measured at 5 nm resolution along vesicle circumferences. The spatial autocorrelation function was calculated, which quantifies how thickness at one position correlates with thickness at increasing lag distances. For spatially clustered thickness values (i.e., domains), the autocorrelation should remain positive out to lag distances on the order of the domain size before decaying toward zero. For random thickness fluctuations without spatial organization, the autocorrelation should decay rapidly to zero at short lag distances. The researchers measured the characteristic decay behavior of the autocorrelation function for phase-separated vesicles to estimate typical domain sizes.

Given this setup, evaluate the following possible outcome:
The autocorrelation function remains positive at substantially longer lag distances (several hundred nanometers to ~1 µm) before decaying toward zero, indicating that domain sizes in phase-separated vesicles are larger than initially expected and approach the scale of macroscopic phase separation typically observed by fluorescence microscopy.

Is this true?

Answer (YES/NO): NO